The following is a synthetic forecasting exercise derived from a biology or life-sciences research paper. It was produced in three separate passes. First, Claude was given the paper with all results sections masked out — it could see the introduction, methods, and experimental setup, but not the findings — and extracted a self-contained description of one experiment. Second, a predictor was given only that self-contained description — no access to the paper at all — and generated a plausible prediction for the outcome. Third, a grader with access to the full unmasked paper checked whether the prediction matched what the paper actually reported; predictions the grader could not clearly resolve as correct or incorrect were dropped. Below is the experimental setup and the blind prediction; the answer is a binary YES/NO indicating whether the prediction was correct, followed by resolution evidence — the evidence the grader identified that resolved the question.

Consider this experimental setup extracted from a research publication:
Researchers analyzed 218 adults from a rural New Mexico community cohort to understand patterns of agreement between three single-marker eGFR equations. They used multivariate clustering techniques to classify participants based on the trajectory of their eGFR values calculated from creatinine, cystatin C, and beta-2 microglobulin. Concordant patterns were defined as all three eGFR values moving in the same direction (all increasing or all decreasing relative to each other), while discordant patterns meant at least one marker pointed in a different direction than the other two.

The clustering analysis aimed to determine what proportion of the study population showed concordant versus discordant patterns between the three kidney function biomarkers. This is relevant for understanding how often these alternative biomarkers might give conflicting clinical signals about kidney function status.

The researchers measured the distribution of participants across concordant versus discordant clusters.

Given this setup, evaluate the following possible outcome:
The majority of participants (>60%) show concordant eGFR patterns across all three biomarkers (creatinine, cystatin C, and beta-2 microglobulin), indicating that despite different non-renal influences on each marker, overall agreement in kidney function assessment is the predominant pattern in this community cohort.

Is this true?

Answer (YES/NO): YES